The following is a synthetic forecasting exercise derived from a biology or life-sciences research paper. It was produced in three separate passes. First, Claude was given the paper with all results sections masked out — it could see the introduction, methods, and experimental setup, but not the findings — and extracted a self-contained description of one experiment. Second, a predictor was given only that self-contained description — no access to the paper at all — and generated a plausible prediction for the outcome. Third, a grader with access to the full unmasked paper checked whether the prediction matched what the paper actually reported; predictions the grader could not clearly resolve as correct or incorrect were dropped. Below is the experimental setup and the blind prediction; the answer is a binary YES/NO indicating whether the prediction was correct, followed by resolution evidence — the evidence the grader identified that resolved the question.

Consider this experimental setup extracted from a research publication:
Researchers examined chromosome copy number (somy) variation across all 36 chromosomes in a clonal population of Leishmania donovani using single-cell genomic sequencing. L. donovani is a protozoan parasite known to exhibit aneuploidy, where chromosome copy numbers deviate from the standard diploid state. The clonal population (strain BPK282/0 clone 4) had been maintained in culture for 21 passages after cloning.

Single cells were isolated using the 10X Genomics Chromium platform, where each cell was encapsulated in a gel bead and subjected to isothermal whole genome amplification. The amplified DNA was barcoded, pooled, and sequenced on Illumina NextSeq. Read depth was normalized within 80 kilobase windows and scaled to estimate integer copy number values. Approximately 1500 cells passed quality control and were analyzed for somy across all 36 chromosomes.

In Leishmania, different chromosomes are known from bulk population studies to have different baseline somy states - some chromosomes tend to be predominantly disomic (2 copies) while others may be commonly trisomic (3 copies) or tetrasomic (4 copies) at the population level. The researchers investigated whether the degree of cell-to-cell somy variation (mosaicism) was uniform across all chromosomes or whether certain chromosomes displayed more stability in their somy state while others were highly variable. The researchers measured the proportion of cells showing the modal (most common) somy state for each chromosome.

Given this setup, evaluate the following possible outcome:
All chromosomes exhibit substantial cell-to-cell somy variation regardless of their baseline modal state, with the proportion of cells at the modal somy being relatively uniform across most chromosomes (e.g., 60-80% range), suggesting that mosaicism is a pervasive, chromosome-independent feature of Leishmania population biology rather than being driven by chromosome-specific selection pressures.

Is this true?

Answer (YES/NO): NO